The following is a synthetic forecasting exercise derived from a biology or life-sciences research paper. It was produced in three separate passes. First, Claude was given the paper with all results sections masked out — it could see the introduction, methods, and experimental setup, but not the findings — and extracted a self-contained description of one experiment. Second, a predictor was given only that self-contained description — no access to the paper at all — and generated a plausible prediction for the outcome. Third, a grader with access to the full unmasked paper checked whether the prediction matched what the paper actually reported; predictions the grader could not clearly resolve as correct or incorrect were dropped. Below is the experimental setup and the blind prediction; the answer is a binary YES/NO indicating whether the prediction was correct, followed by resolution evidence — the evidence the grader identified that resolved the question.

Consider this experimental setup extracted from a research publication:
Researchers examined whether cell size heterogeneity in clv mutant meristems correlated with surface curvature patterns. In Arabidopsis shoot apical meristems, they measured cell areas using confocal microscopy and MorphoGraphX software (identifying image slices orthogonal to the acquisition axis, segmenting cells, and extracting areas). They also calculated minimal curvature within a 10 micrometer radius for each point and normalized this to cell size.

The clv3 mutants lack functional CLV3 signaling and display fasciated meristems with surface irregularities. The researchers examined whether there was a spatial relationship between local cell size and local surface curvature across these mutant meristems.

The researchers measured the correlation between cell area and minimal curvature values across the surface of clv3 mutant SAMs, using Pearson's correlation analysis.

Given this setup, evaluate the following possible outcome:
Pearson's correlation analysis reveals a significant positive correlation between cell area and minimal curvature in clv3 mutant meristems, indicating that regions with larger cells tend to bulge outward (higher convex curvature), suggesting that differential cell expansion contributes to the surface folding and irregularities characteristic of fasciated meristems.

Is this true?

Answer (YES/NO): YES